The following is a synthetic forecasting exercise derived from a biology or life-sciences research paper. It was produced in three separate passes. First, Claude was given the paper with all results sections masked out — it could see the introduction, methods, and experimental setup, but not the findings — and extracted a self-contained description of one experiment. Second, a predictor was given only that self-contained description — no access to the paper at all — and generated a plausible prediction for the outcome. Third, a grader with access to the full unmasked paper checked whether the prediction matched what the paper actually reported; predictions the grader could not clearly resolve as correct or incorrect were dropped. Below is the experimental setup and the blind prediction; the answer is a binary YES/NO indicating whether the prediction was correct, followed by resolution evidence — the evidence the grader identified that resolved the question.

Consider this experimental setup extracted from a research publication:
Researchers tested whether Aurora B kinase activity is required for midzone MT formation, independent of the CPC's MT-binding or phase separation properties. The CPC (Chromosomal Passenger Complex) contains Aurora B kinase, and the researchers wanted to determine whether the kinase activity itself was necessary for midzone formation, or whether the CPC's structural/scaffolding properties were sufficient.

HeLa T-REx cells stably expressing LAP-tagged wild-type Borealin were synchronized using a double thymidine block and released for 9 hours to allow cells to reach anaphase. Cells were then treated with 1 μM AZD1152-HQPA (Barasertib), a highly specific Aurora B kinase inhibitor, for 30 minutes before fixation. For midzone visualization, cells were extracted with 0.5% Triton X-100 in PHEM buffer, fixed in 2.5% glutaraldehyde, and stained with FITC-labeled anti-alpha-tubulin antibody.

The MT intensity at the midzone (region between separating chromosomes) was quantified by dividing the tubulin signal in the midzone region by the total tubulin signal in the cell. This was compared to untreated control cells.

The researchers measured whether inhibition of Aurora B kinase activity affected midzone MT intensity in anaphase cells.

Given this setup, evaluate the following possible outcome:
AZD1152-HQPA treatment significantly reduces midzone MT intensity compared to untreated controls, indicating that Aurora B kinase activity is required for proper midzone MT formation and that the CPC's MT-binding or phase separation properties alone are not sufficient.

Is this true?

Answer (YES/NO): NO